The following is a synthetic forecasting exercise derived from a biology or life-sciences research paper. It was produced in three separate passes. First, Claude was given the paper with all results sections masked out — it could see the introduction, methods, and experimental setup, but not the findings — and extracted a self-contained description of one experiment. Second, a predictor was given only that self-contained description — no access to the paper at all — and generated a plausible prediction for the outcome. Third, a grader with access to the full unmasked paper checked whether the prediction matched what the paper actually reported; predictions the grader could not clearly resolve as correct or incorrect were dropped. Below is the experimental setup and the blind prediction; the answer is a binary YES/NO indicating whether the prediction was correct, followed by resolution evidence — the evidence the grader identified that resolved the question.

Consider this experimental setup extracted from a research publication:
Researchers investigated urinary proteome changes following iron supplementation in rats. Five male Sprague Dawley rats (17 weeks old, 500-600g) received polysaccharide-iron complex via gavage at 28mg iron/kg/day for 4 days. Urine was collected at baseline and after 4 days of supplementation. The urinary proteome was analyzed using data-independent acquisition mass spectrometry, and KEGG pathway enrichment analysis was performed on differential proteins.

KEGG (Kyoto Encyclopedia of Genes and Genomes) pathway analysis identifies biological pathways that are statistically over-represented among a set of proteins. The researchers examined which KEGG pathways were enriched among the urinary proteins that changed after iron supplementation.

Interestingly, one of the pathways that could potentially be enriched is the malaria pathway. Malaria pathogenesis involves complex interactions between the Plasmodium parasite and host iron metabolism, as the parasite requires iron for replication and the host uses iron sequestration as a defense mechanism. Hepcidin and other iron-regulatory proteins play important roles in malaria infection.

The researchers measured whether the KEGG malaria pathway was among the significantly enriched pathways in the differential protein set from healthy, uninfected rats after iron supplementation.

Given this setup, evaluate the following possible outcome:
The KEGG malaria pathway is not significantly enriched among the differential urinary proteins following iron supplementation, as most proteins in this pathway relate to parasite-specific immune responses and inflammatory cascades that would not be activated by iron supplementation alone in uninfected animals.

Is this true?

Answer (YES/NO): NO